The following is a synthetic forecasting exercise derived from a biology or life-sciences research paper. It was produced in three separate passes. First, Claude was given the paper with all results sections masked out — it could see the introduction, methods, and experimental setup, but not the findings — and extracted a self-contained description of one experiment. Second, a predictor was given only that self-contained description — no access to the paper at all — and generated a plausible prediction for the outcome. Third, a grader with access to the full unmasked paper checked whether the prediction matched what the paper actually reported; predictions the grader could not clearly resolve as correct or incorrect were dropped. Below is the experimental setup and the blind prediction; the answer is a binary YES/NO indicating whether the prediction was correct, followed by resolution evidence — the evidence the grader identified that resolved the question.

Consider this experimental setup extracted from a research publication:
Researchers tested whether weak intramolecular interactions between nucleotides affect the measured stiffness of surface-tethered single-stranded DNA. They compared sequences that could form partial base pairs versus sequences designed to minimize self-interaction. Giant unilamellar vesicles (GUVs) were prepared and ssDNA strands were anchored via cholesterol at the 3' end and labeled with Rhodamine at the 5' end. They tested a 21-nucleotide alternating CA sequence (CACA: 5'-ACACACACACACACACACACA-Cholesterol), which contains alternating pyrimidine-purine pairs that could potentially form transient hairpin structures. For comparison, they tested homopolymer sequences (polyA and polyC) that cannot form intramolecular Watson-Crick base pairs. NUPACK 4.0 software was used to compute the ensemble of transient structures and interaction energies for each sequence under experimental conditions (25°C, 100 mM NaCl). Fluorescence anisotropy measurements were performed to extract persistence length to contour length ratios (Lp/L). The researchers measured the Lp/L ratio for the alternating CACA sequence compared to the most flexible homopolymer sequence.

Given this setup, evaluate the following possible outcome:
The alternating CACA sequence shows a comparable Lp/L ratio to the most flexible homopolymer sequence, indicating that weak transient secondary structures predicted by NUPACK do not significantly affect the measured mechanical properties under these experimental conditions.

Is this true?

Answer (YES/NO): YES